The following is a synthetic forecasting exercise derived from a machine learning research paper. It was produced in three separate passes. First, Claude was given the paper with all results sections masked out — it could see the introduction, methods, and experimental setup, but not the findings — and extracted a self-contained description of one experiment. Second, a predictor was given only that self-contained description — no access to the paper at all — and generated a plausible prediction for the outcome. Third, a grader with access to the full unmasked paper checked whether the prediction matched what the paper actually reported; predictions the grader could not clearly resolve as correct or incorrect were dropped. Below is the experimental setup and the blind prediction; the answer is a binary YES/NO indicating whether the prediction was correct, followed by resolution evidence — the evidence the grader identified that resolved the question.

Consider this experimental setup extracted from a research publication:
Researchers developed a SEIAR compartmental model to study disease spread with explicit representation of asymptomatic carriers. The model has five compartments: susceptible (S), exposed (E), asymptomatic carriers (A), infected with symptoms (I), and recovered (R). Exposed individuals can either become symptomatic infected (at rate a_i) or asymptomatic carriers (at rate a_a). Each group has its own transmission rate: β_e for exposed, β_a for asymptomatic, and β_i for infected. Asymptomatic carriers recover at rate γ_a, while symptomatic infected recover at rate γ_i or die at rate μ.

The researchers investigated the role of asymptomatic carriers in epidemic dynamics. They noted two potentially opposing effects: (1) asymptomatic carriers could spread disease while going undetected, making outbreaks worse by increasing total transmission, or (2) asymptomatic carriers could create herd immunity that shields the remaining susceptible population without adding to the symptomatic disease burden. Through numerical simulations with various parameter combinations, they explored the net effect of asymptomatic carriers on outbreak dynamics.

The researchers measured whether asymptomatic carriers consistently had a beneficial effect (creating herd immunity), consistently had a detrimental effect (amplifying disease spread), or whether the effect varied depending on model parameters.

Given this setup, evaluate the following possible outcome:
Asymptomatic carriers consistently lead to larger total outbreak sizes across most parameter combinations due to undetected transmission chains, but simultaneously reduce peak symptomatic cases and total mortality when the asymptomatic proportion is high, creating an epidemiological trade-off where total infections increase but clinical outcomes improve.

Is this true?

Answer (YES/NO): NO